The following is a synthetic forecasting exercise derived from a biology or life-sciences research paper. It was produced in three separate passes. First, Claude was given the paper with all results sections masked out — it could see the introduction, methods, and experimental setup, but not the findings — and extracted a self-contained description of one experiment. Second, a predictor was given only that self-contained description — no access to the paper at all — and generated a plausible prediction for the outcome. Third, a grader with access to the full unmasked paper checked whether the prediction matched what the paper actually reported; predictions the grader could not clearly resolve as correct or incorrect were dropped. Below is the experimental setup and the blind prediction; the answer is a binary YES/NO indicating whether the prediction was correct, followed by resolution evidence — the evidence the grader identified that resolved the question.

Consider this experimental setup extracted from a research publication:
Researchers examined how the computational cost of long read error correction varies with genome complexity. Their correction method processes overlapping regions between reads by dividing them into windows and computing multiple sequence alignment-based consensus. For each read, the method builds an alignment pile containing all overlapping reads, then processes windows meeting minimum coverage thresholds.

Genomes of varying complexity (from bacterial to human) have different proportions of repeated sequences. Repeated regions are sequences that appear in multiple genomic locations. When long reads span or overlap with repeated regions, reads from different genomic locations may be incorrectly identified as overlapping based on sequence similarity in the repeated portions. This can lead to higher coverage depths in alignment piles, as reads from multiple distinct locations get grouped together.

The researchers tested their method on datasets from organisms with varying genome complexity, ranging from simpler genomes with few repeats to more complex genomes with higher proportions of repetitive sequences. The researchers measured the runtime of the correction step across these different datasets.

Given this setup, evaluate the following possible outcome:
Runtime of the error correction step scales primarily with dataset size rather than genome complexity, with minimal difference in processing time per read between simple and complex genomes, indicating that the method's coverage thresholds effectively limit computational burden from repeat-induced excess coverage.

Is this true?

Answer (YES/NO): NO